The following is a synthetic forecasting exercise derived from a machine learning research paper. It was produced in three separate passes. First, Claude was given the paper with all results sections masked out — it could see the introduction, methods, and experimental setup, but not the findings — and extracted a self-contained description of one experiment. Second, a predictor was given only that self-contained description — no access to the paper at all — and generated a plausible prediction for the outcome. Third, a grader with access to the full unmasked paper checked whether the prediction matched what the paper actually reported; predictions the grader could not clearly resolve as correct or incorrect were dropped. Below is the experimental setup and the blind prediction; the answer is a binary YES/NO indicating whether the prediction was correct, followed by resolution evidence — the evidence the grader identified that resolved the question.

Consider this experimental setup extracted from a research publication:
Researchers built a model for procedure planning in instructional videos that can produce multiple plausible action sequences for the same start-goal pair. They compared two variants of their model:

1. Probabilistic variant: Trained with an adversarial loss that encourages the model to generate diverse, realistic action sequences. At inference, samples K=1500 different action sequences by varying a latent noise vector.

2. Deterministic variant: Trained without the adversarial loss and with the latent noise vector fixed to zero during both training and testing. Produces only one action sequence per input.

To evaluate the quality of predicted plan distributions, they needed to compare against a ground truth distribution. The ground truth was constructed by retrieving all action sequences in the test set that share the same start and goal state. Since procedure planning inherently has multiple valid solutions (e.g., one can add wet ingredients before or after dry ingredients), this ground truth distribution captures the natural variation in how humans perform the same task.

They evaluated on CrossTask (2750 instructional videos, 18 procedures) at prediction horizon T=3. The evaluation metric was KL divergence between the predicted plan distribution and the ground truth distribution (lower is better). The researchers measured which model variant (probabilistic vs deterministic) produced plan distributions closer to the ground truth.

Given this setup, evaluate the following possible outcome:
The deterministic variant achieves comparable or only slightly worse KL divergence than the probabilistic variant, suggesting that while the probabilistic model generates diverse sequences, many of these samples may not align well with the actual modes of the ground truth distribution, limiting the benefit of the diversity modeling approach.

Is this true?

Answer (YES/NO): NO